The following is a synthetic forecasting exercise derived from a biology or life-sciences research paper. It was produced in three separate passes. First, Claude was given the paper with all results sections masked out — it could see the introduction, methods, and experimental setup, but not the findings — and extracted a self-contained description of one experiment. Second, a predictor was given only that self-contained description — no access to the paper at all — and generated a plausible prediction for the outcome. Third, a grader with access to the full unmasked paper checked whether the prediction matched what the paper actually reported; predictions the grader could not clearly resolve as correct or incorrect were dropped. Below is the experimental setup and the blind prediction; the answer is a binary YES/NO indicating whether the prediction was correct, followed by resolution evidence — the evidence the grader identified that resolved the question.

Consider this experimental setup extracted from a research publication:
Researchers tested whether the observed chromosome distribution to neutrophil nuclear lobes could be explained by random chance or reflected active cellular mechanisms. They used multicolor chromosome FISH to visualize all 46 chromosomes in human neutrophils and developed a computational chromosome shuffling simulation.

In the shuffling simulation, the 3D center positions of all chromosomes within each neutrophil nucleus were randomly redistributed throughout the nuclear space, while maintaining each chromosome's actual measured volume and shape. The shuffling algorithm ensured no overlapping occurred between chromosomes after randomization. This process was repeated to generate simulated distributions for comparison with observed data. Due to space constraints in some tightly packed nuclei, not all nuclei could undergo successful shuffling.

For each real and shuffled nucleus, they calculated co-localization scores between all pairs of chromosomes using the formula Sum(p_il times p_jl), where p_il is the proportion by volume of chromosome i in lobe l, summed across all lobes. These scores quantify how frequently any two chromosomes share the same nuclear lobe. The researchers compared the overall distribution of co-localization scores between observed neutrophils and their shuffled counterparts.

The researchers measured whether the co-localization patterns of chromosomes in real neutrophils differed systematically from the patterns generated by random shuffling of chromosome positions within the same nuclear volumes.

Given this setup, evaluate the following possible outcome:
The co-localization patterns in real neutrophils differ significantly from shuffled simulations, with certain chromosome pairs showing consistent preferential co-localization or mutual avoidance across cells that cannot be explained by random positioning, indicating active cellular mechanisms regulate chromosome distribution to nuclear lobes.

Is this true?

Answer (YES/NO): NO